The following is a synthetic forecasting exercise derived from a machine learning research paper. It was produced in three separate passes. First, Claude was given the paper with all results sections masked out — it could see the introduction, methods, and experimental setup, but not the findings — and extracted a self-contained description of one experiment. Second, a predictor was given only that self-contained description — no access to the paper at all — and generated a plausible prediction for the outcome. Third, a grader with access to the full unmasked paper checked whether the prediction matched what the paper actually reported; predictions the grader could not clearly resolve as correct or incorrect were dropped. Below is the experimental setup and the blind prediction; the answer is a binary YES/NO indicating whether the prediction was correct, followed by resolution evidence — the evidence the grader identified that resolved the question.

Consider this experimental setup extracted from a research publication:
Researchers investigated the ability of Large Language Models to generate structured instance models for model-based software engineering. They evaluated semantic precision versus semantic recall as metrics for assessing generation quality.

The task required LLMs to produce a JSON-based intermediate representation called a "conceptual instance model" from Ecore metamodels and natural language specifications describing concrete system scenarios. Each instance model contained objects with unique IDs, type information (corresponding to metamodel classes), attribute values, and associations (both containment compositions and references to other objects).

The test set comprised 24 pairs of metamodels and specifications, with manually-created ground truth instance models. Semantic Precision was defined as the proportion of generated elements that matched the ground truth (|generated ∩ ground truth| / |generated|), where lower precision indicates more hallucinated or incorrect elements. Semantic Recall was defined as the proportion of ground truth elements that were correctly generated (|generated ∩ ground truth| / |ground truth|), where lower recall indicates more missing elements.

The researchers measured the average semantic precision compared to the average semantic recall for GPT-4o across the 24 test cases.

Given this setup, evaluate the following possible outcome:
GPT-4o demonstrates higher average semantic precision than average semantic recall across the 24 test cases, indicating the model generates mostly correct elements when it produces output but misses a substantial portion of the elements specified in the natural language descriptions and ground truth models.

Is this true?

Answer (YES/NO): NO